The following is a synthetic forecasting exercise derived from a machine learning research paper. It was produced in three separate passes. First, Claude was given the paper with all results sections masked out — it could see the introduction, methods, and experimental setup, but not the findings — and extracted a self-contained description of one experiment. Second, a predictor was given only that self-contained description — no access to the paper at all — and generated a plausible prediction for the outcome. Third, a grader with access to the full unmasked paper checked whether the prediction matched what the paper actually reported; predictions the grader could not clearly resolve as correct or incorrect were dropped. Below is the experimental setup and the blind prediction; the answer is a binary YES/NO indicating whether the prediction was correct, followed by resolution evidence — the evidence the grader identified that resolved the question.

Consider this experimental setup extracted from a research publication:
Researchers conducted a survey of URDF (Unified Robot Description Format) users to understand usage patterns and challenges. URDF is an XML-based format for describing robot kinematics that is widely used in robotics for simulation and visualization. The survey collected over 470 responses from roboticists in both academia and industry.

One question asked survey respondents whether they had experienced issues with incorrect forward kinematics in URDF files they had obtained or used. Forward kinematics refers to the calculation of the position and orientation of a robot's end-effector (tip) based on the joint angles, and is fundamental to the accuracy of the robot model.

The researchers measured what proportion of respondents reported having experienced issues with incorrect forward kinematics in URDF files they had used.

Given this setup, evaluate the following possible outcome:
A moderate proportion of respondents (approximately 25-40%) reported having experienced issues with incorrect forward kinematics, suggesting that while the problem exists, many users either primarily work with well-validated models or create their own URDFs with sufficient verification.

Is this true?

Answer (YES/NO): YES